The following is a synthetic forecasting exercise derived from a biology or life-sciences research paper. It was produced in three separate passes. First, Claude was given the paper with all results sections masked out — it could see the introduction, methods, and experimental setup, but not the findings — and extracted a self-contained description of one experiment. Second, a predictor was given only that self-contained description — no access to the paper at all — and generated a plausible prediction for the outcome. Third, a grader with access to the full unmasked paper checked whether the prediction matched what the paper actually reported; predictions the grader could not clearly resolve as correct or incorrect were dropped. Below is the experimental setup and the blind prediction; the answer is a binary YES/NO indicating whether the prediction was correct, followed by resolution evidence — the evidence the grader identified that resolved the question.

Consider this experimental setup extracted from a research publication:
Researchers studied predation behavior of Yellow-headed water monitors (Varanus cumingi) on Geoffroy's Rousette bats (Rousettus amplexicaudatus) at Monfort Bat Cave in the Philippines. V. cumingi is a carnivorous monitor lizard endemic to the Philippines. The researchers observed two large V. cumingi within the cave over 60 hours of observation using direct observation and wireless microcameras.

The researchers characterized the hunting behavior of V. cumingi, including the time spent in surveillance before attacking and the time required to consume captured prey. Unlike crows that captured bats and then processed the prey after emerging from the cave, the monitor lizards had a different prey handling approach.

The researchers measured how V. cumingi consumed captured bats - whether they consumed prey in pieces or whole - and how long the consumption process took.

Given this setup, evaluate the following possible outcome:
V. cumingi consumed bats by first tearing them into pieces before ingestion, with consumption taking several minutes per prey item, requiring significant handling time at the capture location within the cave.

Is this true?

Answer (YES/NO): NO